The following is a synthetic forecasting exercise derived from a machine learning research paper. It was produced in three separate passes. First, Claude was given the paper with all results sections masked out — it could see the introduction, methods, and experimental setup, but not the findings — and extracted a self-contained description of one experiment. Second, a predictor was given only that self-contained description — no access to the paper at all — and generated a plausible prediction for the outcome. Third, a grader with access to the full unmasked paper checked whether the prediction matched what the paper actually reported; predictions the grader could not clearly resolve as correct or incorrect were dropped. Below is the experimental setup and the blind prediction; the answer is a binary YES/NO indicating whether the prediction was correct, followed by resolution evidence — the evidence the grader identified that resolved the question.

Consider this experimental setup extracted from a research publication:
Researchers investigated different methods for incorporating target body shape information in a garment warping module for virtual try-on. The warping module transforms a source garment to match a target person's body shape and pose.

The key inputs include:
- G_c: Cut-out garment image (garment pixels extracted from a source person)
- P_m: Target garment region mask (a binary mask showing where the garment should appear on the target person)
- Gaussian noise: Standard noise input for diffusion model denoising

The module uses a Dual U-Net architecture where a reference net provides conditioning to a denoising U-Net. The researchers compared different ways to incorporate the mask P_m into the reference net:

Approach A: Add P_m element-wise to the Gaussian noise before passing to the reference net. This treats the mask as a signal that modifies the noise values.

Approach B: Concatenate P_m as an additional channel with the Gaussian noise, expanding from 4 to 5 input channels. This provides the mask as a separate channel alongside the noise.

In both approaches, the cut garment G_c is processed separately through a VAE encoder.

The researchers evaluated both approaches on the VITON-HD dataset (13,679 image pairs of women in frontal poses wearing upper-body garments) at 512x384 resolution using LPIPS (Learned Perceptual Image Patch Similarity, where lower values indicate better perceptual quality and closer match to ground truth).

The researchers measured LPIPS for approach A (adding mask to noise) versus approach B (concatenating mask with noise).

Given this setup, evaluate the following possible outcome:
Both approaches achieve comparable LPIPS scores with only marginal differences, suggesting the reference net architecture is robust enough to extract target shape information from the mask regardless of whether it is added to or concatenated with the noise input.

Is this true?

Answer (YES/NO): NO